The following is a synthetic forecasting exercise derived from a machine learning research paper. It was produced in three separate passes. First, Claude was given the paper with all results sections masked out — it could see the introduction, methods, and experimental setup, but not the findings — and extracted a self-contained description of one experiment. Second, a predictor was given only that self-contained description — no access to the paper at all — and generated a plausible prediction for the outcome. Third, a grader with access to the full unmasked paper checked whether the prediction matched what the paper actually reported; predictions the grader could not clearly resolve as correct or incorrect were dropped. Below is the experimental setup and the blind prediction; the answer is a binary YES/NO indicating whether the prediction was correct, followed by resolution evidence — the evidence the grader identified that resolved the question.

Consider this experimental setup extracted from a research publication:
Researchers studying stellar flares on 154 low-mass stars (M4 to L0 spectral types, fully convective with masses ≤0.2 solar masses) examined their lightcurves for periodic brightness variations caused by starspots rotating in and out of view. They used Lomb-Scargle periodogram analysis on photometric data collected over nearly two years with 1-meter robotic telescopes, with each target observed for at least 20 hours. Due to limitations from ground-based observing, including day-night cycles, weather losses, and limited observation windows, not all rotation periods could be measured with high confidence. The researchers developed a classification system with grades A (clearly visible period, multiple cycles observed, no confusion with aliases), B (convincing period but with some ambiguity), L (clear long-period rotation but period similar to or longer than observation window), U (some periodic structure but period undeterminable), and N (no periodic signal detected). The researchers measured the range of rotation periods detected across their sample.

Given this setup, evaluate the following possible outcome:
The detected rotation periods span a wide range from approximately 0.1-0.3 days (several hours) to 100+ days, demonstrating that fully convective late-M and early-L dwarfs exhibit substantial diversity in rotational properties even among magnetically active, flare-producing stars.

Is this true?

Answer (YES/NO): NO